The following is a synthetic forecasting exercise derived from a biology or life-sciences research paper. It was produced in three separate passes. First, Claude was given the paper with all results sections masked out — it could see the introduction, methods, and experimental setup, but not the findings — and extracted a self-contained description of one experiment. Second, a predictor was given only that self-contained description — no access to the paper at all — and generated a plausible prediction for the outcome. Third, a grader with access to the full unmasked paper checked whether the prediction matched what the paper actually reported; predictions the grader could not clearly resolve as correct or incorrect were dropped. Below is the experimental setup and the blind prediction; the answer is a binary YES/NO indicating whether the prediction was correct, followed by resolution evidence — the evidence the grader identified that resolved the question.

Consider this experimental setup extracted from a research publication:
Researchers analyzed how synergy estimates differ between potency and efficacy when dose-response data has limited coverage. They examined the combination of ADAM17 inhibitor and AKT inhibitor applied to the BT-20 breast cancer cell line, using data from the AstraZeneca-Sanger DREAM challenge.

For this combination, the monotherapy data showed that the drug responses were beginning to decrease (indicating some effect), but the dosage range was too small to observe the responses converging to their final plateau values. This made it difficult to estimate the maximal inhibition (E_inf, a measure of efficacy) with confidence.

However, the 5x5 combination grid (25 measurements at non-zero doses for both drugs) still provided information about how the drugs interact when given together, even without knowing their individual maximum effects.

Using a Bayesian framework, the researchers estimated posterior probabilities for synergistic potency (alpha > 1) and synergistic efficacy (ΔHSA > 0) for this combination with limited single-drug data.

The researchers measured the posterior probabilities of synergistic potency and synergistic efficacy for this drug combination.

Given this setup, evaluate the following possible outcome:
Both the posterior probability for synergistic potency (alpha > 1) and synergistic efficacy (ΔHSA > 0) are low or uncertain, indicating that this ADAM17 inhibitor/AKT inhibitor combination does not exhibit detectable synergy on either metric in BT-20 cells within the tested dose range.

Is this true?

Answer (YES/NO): NO